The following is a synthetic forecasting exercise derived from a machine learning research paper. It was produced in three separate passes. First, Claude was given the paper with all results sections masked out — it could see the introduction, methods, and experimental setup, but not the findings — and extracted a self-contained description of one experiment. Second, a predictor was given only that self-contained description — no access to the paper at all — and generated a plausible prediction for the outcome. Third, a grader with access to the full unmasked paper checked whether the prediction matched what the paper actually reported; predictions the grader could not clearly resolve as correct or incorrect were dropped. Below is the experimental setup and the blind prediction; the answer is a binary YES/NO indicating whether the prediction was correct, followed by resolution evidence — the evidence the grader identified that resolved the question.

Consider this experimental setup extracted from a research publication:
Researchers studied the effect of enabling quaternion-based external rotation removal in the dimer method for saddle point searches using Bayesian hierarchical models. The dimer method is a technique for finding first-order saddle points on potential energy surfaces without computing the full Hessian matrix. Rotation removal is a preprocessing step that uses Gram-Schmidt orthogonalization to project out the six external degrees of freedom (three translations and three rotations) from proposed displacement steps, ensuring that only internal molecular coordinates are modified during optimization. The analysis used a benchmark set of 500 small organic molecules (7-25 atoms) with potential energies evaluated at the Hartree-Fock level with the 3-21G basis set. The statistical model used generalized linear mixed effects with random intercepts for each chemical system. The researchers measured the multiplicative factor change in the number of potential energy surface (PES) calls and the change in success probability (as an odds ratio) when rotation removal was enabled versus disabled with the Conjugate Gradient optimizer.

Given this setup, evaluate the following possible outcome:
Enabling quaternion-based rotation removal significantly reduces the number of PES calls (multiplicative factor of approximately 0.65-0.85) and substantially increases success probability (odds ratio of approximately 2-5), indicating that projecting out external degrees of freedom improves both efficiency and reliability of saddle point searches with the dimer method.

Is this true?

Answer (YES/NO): NO